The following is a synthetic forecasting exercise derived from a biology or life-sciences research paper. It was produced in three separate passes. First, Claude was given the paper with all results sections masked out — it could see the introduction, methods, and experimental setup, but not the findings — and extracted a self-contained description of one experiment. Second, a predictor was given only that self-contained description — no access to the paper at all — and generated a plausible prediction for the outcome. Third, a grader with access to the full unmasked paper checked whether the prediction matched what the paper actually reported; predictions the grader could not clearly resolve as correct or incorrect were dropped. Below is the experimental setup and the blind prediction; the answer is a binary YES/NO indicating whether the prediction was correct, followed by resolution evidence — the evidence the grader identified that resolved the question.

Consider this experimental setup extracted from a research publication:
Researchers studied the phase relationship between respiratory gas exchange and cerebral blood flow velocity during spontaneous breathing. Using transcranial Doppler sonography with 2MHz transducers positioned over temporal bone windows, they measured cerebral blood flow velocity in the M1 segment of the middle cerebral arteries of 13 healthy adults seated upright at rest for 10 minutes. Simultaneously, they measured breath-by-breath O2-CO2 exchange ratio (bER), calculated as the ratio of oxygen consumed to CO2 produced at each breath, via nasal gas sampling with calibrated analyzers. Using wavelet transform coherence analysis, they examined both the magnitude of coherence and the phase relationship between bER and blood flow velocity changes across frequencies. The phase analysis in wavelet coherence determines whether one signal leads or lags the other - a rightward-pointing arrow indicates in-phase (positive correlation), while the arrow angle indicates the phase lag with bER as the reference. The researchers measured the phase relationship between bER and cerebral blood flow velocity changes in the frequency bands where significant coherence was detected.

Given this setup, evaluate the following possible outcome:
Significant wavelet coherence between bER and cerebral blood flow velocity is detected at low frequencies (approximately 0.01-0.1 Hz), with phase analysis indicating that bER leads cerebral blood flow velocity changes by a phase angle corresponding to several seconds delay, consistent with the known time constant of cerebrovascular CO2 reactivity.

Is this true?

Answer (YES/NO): NO